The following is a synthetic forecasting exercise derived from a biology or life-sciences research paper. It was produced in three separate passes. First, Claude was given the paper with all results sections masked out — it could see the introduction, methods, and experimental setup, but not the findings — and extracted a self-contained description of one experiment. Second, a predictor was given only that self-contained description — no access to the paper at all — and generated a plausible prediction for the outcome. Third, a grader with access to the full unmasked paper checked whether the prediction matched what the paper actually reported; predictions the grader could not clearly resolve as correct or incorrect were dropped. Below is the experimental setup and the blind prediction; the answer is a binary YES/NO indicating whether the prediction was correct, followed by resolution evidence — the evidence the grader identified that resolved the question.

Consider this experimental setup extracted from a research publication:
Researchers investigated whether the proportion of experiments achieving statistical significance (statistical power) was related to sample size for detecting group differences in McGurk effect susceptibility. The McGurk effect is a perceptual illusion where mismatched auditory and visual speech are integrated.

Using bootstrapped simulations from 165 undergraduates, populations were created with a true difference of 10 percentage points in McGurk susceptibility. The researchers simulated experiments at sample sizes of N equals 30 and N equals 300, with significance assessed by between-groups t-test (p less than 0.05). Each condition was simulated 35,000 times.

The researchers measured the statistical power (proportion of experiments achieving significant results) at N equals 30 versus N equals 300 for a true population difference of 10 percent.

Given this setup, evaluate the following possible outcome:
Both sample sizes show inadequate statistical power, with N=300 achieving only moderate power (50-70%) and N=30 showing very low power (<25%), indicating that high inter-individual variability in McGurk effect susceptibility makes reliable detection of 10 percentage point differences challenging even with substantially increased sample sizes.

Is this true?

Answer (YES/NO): YES